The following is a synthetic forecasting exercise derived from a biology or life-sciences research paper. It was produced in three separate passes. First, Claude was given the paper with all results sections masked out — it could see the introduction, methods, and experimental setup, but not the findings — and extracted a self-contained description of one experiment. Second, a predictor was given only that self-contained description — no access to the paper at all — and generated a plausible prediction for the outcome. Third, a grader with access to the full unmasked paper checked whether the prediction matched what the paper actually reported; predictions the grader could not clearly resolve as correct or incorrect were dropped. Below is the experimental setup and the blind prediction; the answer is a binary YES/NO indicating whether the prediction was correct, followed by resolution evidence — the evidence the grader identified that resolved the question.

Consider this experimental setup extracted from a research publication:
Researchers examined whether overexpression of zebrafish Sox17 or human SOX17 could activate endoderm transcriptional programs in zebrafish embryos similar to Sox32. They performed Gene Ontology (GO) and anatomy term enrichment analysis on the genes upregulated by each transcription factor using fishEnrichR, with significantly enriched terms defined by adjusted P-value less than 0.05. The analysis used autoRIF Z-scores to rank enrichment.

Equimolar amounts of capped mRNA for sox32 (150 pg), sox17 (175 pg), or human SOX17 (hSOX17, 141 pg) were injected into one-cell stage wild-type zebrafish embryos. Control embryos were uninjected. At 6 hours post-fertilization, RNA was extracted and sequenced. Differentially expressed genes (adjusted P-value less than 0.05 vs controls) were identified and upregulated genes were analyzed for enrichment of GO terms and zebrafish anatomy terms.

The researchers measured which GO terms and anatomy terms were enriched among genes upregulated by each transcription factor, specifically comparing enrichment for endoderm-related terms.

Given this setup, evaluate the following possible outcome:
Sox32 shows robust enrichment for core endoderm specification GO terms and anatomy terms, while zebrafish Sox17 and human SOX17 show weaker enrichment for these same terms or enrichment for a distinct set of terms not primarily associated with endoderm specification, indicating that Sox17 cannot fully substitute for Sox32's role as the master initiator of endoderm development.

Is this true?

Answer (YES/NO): YES